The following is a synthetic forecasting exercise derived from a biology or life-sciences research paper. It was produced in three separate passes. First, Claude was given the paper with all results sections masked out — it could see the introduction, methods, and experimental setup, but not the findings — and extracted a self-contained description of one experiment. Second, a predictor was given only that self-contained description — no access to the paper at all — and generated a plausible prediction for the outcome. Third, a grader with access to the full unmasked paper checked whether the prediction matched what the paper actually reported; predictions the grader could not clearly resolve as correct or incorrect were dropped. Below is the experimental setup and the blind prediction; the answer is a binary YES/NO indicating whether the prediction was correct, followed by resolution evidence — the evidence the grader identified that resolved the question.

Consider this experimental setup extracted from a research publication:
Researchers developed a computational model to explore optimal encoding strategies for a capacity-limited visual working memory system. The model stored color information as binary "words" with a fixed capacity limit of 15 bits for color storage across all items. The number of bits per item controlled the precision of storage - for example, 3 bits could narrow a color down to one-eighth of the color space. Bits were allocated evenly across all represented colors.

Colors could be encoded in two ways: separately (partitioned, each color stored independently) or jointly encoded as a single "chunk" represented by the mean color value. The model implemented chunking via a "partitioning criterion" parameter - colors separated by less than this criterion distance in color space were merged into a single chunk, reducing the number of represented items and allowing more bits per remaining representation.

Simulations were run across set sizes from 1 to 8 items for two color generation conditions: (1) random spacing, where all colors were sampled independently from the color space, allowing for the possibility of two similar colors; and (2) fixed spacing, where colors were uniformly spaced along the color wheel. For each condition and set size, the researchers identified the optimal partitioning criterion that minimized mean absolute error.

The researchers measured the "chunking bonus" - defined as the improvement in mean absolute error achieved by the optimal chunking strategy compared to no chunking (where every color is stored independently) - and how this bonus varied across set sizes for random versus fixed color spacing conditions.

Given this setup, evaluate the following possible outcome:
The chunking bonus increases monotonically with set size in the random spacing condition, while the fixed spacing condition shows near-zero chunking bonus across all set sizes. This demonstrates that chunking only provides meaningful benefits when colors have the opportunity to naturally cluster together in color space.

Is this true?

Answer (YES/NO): NO